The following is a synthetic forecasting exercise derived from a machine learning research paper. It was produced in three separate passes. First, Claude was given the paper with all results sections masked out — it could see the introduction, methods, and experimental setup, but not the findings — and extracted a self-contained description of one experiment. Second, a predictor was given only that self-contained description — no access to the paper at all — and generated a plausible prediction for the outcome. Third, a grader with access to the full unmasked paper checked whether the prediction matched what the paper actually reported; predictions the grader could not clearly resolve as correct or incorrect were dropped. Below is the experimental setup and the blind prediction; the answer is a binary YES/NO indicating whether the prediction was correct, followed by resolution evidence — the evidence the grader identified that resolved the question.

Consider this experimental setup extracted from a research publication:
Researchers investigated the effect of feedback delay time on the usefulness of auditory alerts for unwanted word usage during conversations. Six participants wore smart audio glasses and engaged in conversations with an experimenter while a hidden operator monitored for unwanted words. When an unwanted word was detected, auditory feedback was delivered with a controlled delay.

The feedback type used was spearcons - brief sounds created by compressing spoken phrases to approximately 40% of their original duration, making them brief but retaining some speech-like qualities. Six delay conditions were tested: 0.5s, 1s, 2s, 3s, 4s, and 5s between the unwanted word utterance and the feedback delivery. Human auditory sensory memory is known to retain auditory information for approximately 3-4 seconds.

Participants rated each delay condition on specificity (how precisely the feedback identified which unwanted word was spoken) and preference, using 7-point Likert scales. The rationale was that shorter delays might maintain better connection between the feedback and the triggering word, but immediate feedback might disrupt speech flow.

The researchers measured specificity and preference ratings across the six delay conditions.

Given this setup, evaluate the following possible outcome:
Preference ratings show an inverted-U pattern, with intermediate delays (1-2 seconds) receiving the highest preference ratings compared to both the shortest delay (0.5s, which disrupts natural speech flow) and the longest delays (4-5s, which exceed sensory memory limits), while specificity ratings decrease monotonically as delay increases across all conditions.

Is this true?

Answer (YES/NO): NO